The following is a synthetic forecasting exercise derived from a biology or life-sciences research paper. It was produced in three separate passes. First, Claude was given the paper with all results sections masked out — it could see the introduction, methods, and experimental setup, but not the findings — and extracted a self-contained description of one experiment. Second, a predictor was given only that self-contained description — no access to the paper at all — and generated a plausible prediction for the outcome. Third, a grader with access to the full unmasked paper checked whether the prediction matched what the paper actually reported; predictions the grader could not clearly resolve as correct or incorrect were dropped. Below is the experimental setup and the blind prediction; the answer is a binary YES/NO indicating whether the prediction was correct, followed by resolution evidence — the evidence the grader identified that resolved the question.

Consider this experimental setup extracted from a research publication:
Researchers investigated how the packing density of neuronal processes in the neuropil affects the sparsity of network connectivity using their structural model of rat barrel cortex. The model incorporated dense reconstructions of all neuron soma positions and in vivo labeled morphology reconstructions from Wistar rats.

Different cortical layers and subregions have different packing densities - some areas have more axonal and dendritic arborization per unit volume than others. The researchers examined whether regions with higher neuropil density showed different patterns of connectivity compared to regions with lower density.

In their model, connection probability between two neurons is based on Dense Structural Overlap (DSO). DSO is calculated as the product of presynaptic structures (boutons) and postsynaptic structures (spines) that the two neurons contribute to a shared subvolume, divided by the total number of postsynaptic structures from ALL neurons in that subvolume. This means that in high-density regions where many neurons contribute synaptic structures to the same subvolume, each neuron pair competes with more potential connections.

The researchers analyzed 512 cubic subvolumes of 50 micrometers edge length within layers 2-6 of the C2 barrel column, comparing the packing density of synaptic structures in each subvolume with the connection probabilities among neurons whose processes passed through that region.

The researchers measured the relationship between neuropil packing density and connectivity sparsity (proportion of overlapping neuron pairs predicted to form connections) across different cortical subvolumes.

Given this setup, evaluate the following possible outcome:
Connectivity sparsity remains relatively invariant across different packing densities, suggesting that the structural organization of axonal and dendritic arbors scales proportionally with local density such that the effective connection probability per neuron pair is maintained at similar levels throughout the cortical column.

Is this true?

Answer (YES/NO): NO